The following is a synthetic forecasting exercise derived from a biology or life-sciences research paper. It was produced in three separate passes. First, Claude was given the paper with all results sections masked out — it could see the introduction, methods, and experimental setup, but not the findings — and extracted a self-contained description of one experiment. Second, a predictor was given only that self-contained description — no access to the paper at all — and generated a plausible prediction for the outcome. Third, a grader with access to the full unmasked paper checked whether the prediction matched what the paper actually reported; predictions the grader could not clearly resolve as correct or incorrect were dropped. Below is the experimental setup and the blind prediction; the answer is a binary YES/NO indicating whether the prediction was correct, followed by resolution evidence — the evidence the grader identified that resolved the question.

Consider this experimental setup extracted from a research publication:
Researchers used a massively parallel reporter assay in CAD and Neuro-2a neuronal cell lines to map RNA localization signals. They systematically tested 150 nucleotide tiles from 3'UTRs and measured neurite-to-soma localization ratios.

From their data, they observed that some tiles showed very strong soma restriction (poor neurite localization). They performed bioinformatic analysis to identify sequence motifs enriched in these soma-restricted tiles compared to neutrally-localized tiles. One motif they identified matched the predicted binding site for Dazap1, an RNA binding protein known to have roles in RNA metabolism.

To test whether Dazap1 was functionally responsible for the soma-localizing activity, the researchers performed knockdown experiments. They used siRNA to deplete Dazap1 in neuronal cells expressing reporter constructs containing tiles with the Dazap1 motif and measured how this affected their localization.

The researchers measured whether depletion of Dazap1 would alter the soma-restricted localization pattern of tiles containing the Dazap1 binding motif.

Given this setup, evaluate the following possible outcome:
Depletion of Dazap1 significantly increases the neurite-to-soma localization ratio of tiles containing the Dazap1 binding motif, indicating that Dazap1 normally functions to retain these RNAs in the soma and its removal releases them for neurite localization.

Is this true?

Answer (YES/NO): YES